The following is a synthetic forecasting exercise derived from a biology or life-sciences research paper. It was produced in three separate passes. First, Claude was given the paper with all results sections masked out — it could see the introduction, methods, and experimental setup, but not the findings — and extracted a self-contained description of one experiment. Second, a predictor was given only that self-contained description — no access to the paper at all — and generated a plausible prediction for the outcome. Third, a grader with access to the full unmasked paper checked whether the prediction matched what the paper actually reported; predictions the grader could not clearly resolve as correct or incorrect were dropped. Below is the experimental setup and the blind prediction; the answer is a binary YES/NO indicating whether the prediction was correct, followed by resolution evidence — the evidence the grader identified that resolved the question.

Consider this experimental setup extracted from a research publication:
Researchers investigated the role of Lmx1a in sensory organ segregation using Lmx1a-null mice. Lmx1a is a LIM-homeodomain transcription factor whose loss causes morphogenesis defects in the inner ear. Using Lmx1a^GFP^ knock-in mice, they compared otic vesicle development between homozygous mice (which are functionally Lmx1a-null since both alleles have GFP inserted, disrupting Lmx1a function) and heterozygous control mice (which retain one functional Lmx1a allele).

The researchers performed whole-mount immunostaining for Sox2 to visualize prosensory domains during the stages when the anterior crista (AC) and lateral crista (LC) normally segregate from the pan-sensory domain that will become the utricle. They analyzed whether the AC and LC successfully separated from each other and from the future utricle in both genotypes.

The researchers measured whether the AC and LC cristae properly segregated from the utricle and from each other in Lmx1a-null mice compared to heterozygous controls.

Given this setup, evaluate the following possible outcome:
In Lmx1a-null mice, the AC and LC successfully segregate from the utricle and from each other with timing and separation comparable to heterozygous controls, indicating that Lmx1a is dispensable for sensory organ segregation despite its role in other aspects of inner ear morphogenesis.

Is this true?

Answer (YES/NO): NO